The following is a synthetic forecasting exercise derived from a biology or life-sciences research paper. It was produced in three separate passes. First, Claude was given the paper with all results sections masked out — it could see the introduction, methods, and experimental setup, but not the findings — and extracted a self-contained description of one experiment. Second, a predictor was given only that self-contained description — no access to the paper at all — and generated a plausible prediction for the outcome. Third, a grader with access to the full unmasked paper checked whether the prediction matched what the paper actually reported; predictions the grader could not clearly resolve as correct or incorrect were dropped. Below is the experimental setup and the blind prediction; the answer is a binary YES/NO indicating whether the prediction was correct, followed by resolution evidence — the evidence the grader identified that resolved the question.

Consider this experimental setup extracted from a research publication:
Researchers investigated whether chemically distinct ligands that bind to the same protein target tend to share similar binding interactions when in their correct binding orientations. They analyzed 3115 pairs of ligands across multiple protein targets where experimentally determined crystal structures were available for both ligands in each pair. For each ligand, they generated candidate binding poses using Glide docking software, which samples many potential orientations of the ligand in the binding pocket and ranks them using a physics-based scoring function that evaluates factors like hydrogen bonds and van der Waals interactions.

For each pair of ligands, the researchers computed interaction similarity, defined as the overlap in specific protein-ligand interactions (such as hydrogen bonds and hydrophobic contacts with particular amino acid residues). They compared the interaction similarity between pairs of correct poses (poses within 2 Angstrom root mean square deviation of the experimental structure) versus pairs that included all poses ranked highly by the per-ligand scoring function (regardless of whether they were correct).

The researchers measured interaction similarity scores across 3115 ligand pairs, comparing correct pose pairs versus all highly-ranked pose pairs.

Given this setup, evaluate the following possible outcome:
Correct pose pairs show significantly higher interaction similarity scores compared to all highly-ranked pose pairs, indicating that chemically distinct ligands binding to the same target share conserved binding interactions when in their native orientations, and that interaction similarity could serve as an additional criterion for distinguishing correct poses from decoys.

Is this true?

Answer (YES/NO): YES